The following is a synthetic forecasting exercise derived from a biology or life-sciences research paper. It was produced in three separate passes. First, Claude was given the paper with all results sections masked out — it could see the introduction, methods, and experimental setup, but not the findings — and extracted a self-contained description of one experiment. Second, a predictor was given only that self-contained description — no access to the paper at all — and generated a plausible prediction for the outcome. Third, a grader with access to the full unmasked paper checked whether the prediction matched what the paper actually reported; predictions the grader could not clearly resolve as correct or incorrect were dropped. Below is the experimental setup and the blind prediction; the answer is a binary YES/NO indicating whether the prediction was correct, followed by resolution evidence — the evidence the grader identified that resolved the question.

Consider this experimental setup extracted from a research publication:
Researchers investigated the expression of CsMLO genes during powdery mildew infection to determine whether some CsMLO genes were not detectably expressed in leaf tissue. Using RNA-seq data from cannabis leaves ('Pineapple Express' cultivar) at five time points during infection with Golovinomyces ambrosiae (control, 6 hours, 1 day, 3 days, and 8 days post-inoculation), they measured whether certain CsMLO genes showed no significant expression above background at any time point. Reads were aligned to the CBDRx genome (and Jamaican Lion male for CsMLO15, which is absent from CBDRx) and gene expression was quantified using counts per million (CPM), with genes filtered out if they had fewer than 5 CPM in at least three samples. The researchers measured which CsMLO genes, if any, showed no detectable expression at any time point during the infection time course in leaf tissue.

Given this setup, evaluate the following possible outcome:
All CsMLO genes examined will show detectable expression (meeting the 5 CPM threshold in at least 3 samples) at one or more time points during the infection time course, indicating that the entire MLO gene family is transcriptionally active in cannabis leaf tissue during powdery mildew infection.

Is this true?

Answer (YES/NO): NO